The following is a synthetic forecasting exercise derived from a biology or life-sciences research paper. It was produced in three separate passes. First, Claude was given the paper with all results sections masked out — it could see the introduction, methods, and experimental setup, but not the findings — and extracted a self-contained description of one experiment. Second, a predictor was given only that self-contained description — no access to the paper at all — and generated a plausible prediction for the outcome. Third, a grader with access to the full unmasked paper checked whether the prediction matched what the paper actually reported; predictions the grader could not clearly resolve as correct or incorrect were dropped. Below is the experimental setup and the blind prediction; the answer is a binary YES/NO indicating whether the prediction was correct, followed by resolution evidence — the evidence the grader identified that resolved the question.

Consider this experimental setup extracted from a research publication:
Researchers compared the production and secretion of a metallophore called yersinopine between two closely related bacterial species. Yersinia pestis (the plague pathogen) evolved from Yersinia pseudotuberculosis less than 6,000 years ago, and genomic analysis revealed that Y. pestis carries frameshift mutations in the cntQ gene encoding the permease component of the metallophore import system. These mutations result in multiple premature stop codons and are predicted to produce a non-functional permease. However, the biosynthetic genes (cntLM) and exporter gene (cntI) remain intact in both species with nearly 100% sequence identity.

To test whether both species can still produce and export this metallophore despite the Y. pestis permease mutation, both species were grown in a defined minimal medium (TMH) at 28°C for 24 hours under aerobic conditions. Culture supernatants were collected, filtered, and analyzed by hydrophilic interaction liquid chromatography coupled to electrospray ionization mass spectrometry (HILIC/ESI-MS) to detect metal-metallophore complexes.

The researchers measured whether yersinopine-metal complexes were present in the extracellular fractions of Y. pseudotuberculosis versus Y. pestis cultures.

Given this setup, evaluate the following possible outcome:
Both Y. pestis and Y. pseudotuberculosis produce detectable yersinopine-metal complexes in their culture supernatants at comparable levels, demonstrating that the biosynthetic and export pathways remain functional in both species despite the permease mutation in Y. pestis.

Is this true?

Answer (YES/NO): NO